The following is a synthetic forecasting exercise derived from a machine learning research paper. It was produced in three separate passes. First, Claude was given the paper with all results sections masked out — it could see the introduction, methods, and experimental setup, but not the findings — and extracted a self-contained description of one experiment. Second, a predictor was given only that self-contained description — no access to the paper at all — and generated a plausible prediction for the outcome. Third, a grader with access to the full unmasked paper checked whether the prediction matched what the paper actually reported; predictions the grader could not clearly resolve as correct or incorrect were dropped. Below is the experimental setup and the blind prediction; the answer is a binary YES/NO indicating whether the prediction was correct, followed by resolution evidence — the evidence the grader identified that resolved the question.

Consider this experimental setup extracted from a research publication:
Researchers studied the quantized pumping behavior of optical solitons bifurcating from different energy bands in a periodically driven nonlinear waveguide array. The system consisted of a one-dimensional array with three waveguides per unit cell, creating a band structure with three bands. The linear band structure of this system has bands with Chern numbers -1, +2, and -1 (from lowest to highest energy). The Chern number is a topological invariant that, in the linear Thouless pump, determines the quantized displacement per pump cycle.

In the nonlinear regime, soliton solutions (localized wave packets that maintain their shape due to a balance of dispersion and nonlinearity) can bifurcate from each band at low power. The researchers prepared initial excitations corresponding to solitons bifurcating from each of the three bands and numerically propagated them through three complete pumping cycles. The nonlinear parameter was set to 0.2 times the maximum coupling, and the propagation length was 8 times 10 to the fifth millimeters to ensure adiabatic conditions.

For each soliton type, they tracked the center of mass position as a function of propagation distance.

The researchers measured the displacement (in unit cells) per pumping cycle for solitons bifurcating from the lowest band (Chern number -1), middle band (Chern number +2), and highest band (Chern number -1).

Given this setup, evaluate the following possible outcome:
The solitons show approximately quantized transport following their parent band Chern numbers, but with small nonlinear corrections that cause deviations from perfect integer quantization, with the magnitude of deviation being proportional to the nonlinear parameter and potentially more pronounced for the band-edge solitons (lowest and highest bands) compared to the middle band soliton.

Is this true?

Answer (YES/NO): NO